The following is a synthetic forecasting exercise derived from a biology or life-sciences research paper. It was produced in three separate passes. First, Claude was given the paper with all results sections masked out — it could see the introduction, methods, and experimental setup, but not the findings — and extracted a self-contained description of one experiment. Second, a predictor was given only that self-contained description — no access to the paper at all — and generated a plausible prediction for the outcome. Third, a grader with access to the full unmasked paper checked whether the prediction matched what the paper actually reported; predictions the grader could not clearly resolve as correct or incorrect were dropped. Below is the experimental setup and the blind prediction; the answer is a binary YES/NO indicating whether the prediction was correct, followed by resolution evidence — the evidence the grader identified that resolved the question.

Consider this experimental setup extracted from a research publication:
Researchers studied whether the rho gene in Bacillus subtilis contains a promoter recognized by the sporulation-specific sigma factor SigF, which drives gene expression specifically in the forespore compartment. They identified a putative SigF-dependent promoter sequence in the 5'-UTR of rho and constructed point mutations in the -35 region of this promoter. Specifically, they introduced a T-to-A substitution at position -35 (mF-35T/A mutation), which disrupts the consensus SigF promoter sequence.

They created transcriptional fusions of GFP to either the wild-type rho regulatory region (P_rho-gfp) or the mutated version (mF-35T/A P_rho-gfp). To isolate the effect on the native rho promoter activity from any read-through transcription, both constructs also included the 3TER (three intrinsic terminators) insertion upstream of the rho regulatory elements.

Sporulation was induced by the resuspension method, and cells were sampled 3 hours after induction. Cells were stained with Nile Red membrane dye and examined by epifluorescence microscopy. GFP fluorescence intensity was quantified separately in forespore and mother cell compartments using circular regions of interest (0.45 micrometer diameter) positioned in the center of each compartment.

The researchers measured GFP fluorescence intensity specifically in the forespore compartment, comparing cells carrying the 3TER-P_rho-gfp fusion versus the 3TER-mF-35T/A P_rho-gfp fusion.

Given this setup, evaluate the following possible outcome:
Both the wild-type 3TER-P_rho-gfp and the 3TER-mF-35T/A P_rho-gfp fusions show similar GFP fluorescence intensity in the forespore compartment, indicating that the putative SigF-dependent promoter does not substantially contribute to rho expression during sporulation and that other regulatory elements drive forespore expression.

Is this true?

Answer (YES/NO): NO